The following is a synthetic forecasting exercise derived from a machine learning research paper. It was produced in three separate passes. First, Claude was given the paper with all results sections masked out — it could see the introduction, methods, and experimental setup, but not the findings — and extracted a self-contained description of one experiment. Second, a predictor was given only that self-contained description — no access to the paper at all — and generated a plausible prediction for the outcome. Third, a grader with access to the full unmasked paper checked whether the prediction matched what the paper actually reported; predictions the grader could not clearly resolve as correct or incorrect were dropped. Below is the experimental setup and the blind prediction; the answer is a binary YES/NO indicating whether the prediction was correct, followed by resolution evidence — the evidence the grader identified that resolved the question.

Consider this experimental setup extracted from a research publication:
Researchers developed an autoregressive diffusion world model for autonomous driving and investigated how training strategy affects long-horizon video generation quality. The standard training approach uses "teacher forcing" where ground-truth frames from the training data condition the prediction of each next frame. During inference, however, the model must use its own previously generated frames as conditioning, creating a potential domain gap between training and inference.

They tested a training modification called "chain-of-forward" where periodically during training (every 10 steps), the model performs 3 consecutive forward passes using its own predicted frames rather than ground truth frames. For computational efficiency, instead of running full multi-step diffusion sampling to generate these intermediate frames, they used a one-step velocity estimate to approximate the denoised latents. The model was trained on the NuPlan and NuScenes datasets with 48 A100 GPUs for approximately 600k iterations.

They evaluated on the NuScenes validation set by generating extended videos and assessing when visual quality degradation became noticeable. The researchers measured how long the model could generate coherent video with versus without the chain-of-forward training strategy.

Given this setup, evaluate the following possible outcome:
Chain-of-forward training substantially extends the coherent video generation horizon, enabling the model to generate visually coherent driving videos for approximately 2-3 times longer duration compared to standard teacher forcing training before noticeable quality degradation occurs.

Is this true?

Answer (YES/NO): NO